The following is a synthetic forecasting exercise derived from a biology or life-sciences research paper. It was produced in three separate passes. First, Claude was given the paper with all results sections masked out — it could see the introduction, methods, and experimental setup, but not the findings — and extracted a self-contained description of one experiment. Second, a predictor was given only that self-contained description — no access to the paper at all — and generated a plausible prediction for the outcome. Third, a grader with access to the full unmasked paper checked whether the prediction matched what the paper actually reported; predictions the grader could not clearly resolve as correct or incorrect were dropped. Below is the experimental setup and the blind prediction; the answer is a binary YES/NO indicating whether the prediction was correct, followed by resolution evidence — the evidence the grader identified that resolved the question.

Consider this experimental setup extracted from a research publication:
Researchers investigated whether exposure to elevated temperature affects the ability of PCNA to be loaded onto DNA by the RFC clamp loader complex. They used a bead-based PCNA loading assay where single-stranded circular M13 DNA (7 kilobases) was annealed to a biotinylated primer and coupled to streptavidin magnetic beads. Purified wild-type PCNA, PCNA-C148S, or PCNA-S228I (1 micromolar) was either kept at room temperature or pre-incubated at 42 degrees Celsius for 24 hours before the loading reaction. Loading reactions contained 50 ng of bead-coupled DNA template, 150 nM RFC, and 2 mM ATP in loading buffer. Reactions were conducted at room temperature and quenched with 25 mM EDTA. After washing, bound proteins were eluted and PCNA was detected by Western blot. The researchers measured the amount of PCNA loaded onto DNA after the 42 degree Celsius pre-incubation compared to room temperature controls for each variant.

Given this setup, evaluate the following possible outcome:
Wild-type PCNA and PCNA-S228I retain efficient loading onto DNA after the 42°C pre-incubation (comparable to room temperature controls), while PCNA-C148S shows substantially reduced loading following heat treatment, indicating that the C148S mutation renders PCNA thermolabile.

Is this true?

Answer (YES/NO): NO